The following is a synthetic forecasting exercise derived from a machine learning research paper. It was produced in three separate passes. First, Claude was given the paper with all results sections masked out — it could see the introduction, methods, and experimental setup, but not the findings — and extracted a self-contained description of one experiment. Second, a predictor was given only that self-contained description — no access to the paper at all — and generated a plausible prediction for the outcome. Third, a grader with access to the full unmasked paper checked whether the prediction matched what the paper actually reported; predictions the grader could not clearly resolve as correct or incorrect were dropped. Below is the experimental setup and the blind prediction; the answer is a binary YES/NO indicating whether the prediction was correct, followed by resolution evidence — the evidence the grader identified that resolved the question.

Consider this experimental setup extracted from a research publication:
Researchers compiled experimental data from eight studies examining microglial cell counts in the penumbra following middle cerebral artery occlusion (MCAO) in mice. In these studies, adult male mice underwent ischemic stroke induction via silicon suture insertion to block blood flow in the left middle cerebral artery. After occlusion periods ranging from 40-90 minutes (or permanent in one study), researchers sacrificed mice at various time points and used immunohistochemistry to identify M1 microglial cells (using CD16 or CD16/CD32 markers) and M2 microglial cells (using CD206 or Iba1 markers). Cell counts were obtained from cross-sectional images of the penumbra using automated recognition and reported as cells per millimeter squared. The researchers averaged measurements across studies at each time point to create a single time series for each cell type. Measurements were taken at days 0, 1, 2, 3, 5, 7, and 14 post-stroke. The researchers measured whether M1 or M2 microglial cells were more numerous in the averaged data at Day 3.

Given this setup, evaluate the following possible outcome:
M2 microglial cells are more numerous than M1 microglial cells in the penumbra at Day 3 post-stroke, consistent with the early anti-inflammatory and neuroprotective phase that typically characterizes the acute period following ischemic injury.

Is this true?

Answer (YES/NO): NO